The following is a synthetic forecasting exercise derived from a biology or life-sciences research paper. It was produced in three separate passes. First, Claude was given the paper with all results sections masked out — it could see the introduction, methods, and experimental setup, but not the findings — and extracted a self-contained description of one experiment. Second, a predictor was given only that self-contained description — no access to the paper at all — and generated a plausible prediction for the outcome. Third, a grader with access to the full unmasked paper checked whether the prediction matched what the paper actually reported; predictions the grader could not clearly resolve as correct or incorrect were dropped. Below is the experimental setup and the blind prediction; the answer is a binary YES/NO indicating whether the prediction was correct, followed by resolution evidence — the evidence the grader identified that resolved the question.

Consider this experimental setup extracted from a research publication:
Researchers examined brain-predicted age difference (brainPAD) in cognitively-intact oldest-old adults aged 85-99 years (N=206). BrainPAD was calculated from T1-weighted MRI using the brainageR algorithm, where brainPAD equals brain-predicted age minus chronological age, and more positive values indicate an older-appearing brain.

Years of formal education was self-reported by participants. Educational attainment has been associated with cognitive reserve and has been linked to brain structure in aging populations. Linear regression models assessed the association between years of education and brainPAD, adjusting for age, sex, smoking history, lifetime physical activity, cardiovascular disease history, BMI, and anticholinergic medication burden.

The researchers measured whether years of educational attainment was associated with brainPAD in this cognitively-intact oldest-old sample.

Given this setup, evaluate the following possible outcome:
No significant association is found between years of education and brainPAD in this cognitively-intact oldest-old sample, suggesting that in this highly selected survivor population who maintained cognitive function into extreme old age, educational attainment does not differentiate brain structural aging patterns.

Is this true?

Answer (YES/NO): YES